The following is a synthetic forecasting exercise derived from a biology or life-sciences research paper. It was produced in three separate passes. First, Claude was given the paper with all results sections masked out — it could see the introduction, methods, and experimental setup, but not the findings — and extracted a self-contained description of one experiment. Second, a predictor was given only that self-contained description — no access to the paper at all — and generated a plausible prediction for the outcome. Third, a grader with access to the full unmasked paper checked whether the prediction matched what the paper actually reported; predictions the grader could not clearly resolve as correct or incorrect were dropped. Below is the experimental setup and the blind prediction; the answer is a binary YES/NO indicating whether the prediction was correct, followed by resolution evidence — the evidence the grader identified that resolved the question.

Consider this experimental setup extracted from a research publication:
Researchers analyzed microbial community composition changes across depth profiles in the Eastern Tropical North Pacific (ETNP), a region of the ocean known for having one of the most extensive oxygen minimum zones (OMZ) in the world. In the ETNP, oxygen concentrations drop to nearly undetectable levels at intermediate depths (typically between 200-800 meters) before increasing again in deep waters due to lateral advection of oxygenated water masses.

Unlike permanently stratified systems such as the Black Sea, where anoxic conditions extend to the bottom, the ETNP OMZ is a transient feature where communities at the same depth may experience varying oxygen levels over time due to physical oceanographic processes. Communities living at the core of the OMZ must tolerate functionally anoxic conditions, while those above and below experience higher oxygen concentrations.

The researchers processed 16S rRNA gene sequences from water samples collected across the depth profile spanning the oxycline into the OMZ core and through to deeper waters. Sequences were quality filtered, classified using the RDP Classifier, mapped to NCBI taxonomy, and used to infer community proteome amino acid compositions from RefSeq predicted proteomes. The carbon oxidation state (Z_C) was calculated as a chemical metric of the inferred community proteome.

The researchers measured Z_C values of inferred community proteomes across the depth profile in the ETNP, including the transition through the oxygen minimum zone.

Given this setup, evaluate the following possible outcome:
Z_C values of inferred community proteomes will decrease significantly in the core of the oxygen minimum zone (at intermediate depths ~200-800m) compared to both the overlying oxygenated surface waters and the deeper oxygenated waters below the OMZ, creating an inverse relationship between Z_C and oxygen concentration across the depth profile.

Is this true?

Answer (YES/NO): NO